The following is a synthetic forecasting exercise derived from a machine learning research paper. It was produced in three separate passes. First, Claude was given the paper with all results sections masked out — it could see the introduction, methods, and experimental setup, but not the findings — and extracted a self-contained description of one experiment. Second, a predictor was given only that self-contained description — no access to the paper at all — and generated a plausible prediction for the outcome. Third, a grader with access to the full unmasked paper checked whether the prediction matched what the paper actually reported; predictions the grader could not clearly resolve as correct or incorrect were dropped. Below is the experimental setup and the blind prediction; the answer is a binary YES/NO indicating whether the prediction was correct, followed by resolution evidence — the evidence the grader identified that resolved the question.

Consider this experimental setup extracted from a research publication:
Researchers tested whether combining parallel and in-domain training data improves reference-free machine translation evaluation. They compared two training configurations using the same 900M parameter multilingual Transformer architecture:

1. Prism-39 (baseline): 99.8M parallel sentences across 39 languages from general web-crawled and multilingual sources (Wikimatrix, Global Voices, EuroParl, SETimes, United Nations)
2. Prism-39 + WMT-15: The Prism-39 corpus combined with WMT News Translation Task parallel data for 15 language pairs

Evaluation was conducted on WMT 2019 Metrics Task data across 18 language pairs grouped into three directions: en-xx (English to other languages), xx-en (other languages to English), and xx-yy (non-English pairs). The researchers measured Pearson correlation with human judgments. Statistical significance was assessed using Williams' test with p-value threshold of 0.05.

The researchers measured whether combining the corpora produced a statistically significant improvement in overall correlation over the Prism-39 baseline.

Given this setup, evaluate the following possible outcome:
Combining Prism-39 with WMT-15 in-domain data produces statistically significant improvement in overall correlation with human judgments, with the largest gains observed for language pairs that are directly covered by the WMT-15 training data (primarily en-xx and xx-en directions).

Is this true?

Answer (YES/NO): NO